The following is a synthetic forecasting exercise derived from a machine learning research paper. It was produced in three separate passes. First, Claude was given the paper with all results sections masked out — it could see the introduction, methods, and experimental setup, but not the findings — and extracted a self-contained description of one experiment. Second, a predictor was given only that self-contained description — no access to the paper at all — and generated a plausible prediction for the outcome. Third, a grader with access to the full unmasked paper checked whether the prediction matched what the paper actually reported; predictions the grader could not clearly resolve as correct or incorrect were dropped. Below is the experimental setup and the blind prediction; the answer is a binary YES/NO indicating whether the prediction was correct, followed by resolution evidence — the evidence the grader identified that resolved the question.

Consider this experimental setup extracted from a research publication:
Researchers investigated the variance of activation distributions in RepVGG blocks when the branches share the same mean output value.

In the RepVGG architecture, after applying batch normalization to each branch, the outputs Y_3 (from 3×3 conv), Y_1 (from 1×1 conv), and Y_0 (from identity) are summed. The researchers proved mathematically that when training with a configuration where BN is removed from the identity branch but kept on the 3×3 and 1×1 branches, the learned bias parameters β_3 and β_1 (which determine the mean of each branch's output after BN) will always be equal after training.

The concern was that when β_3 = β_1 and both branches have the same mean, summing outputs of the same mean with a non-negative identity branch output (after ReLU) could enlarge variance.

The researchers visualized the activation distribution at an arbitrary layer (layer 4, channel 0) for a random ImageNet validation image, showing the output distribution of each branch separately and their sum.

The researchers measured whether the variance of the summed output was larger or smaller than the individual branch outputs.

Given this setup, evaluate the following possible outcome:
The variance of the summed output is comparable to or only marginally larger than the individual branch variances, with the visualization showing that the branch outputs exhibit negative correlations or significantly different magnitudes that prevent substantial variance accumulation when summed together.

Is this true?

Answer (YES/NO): NO